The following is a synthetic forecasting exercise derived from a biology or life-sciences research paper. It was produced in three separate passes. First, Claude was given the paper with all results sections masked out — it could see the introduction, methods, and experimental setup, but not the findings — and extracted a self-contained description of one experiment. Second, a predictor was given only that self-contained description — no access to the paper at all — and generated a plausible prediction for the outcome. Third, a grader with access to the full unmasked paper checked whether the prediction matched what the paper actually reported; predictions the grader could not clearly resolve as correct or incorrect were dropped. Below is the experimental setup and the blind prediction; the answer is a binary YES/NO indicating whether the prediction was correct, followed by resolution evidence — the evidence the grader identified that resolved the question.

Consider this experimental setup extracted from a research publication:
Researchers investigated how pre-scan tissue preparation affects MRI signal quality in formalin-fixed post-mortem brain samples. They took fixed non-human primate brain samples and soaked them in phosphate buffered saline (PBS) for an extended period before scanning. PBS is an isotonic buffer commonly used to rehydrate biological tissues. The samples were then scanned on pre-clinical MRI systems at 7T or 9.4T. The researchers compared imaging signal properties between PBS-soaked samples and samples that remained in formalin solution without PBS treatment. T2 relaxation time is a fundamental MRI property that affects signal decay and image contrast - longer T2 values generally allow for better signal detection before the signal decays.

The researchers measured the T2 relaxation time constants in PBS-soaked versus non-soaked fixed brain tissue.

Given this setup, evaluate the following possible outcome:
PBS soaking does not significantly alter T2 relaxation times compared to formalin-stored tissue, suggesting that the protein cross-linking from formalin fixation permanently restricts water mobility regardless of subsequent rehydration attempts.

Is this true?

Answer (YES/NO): NO